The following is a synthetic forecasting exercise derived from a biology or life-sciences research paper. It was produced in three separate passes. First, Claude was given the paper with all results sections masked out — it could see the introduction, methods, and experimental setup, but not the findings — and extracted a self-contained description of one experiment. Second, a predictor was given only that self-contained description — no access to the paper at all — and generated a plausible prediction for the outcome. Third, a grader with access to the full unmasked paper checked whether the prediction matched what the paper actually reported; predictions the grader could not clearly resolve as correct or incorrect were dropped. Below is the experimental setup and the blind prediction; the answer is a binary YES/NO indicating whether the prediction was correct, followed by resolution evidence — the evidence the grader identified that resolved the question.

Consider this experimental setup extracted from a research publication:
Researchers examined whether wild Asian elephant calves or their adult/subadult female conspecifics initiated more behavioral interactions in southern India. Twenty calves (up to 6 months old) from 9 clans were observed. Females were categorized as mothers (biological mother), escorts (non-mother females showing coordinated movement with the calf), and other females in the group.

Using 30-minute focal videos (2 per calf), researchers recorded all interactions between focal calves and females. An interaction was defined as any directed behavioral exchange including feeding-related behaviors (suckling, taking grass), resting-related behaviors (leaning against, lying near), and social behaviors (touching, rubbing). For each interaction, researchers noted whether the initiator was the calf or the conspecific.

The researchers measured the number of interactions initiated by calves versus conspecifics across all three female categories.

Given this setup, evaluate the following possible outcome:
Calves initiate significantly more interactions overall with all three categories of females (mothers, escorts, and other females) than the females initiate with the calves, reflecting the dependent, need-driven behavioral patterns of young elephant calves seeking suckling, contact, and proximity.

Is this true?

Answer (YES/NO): YES